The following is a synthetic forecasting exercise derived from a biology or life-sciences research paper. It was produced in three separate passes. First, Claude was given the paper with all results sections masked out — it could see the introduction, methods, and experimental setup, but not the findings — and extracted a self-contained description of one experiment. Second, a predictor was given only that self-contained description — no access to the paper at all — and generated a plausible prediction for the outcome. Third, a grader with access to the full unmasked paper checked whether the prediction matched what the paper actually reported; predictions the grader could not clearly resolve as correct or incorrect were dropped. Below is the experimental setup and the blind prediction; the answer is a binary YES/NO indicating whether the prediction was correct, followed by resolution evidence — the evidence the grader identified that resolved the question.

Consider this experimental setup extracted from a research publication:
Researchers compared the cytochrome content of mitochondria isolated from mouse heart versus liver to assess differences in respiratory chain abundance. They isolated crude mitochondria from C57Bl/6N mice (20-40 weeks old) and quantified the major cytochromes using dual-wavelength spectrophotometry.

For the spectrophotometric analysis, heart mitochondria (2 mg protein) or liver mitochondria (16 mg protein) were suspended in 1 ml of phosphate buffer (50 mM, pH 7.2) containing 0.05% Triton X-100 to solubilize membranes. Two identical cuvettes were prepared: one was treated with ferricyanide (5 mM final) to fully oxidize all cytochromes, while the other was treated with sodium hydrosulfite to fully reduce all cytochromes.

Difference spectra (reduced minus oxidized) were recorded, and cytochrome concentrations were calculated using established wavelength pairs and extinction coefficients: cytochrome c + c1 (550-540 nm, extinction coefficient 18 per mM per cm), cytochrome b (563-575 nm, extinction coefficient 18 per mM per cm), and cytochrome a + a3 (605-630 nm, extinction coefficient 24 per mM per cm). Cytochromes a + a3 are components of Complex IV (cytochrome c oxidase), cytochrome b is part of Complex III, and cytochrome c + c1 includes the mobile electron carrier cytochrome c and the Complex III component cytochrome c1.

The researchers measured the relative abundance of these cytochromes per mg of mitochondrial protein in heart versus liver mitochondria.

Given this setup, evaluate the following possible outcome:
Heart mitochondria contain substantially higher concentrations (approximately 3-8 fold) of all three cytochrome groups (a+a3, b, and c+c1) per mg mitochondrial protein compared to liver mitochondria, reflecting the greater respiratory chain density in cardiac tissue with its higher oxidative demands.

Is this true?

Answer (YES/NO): NO